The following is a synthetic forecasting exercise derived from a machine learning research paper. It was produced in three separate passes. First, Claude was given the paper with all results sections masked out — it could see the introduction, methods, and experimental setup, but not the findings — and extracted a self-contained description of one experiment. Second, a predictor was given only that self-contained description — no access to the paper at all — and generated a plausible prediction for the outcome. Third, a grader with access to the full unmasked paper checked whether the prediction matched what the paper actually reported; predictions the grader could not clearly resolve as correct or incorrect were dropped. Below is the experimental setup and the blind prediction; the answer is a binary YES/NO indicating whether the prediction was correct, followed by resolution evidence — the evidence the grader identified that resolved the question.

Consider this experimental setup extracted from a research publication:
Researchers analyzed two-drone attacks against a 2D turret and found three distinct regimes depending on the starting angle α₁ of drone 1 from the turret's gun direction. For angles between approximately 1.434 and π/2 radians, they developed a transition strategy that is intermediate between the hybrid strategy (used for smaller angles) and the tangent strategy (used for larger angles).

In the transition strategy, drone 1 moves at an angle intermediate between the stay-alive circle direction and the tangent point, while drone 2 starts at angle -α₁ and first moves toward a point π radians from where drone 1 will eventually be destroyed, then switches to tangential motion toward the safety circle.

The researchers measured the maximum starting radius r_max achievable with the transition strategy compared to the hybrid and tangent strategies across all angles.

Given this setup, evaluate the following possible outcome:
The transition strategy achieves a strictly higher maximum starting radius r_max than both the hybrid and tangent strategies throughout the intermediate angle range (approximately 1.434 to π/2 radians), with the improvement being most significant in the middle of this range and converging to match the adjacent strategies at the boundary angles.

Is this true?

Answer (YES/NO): NO